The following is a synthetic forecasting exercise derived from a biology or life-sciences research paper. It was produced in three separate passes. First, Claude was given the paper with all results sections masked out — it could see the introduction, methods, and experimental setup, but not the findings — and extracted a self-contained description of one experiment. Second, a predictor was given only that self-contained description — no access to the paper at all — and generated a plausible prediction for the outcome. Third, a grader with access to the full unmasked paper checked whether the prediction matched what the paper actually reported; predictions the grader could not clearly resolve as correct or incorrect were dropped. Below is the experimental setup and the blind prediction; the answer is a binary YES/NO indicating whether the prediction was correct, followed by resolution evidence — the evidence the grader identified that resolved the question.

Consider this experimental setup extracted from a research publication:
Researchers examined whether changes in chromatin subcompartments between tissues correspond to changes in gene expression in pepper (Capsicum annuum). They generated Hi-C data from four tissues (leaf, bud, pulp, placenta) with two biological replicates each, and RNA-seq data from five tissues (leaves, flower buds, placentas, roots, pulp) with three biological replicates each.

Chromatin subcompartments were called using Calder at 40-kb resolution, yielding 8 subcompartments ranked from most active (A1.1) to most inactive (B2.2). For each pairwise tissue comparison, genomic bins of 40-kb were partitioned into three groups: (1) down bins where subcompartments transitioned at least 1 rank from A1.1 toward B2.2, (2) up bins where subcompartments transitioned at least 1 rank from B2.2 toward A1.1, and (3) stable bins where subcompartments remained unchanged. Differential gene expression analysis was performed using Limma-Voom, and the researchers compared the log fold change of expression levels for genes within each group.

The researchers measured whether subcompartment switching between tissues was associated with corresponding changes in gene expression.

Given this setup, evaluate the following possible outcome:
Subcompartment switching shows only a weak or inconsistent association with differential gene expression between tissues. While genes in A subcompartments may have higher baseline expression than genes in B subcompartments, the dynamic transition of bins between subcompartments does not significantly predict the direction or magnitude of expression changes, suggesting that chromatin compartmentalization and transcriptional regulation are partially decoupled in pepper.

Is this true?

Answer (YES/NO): NO